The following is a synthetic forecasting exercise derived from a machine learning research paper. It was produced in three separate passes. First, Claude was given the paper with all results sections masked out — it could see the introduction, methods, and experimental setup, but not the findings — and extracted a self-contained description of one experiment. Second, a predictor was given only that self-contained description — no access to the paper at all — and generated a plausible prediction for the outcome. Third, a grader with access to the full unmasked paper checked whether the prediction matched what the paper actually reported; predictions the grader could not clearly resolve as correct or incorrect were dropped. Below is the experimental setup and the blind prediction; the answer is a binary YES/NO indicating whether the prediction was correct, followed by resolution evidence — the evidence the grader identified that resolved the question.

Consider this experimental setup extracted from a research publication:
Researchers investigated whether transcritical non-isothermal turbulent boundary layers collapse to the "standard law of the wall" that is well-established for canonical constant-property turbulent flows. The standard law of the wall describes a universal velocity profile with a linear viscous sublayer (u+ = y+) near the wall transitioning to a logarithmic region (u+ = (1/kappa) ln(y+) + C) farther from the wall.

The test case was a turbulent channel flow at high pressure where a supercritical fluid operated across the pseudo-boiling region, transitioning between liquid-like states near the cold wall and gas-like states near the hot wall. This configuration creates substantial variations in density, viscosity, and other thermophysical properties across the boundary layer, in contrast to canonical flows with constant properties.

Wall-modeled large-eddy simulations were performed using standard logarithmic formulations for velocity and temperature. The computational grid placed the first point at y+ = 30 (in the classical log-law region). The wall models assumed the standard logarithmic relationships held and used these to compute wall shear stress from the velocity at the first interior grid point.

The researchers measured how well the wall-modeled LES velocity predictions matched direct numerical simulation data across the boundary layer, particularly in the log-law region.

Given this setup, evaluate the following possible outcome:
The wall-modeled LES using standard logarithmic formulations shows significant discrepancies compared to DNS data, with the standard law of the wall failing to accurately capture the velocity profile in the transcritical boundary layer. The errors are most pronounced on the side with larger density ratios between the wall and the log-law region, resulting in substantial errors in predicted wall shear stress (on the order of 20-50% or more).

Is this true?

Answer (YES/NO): YES